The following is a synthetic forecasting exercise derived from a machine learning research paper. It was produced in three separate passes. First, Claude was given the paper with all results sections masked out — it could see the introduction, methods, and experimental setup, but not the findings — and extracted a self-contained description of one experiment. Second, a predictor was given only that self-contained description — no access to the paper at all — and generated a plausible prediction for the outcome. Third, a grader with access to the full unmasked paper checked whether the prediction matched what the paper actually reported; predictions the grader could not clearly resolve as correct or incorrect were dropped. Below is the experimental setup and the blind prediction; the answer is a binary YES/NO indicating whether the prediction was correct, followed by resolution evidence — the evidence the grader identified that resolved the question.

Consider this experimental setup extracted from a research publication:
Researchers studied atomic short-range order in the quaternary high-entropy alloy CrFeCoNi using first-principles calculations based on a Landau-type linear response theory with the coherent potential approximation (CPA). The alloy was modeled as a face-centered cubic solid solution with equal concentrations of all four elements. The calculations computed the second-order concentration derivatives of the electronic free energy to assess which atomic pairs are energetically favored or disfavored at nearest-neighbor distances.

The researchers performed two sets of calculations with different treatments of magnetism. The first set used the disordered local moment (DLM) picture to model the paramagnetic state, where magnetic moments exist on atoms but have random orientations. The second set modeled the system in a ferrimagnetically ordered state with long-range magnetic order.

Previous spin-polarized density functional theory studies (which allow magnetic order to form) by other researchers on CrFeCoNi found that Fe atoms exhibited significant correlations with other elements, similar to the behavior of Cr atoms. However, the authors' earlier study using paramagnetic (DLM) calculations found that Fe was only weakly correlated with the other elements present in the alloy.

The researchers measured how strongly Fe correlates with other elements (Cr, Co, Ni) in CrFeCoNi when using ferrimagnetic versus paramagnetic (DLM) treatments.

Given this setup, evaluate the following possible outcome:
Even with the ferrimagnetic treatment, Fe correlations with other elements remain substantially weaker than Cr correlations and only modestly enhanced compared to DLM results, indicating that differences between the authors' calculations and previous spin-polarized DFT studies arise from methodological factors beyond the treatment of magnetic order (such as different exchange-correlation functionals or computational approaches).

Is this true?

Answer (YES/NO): NO